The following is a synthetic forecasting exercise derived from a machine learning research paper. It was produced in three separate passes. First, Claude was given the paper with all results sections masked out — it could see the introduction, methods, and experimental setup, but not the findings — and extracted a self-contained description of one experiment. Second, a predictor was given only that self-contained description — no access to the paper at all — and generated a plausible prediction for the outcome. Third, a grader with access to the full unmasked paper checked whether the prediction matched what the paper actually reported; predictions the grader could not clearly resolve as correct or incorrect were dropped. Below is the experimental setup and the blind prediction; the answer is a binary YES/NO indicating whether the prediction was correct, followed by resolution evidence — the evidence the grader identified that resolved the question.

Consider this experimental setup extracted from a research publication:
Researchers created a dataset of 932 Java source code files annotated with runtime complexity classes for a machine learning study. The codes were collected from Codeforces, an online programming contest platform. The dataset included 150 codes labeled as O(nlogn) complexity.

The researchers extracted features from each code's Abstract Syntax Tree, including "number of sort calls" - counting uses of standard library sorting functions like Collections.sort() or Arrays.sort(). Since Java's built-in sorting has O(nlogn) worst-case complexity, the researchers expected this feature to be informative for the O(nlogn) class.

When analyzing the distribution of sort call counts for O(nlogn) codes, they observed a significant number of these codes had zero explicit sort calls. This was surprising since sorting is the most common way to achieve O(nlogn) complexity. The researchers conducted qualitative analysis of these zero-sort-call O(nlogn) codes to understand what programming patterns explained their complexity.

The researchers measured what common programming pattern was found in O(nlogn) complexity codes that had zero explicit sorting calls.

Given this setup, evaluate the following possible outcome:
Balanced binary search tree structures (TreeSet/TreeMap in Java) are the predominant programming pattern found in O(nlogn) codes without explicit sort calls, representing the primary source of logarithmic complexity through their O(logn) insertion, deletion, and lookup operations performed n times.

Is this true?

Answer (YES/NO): NO